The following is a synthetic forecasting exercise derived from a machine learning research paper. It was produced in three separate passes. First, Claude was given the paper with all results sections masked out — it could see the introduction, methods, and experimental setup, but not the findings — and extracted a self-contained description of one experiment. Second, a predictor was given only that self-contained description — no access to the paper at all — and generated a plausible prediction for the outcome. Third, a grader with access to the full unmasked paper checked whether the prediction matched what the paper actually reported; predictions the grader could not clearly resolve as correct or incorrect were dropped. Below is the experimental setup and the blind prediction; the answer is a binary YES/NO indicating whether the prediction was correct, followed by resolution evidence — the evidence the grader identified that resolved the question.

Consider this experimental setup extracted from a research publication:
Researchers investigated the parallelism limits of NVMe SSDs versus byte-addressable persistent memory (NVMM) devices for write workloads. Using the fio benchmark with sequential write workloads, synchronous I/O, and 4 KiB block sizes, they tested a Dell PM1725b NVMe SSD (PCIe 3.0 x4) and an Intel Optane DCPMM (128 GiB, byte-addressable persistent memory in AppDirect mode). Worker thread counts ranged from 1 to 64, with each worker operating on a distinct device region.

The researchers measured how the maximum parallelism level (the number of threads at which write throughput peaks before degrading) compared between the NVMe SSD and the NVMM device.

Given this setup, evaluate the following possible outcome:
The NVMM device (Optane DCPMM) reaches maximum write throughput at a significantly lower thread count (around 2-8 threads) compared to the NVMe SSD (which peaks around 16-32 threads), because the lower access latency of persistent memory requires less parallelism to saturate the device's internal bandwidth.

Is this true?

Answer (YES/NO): YES